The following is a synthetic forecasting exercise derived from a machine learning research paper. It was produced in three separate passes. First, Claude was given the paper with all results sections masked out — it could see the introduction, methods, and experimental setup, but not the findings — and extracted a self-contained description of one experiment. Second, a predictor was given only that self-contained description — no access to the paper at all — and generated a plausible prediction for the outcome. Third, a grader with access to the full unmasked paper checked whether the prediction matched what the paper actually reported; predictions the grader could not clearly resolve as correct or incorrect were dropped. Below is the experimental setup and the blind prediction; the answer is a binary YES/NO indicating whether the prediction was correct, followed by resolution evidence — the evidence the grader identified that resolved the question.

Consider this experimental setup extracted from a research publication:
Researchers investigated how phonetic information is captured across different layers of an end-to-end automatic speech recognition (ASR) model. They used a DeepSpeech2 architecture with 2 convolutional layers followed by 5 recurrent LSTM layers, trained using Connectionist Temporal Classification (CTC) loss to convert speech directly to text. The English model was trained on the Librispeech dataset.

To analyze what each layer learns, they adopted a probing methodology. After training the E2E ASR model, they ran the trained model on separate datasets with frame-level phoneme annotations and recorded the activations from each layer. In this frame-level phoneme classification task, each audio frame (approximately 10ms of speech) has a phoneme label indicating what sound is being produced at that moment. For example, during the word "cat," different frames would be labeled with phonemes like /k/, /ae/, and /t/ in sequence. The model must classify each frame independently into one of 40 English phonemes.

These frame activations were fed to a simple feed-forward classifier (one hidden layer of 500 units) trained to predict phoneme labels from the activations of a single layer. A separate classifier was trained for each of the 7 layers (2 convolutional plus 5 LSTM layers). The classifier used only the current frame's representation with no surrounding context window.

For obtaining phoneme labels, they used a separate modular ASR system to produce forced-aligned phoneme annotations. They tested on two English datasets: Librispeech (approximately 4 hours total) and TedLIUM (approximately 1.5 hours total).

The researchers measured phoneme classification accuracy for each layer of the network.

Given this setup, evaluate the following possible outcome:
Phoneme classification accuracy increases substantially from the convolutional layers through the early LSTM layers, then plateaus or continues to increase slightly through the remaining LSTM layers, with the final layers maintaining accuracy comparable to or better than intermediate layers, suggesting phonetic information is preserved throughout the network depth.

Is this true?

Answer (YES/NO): NO